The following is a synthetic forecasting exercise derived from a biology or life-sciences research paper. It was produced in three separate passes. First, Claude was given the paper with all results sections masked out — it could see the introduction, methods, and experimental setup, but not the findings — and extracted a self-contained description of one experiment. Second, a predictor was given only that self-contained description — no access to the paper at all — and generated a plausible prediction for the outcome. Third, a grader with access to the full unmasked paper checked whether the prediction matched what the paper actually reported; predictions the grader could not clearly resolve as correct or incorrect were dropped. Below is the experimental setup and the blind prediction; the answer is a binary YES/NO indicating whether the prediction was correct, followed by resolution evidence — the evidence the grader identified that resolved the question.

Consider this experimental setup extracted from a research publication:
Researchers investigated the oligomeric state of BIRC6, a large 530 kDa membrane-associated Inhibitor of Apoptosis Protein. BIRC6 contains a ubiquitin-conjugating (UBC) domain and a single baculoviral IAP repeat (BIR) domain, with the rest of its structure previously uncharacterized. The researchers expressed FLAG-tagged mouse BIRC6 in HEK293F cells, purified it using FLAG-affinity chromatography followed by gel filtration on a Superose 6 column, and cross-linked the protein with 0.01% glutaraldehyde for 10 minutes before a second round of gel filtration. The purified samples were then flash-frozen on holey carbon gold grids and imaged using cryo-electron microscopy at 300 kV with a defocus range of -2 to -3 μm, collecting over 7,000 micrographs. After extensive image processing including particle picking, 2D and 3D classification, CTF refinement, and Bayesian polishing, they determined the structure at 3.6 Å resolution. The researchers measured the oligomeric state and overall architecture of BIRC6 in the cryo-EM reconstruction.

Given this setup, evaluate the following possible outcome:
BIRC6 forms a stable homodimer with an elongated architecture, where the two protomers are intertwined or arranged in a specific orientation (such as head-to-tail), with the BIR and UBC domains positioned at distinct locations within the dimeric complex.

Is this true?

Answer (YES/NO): NO